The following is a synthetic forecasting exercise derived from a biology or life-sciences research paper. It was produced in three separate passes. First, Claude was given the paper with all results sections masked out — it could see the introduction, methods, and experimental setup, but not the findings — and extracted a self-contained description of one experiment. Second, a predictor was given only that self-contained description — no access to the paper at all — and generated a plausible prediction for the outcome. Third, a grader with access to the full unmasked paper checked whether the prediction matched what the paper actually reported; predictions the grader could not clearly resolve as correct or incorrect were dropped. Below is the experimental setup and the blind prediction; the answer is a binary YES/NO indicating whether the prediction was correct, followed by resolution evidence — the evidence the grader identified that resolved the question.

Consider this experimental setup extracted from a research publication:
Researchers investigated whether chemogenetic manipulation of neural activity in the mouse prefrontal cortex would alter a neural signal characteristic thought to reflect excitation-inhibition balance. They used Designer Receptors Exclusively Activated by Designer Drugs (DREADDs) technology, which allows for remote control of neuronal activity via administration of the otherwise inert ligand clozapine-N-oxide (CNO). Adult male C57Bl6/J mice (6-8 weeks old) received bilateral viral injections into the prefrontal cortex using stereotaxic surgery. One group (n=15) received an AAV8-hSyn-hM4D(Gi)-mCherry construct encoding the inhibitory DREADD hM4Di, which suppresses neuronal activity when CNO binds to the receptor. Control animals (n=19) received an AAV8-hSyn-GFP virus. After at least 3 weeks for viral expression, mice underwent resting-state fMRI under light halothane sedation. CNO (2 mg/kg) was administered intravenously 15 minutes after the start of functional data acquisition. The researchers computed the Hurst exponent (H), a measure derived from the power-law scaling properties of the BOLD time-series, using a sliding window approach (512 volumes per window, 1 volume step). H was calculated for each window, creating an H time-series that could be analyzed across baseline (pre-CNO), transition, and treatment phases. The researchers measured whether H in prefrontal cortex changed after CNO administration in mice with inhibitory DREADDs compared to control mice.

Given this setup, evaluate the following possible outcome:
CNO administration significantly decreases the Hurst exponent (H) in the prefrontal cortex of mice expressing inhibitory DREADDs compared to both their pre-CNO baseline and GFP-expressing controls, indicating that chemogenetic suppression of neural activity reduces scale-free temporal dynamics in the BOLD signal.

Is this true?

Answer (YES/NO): NO